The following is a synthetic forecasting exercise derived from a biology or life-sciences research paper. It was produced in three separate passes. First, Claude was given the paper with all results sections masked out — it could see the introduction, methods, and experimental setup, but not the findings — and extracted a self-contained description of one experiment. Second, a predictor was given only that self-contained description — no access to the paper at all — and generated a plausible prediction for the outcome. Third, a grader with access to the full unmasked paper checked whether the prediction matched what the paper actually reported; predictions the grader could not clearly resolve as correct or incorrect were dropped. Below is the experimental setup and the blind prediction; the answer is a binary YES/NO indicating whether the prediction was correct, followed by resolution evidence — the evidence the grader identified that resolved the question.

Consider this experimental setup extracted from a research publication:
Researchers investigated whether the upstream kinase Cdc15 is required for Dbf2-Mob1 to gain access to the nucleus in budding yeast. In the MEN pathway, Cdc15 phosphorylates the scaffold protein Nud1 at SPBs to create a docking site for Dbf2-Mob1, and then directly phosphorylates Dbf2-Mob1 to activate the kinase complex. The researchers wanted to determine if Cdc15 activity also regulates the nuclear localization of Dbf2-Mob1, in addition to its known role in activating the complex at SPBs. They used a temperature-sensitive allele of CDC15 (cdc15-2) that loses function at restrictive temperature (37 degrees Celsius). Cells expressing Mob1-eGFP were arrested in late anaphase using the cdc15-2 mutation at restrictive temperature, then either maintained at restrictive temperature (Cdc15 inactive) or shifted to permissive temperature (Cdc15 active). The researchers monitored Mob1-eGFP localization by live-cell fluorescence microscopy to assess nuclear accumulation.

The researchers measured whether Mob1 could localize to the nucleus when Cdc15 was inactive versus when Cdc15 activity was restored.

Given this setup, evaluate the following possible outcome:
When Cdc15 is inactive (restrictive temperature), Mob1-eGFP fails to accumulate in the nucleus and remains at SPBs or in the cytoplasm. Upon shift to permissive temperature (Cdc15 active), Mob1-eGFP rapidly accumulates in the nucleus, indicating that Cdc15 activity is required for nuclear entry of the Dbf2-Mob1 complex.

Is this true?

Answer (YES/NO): NO